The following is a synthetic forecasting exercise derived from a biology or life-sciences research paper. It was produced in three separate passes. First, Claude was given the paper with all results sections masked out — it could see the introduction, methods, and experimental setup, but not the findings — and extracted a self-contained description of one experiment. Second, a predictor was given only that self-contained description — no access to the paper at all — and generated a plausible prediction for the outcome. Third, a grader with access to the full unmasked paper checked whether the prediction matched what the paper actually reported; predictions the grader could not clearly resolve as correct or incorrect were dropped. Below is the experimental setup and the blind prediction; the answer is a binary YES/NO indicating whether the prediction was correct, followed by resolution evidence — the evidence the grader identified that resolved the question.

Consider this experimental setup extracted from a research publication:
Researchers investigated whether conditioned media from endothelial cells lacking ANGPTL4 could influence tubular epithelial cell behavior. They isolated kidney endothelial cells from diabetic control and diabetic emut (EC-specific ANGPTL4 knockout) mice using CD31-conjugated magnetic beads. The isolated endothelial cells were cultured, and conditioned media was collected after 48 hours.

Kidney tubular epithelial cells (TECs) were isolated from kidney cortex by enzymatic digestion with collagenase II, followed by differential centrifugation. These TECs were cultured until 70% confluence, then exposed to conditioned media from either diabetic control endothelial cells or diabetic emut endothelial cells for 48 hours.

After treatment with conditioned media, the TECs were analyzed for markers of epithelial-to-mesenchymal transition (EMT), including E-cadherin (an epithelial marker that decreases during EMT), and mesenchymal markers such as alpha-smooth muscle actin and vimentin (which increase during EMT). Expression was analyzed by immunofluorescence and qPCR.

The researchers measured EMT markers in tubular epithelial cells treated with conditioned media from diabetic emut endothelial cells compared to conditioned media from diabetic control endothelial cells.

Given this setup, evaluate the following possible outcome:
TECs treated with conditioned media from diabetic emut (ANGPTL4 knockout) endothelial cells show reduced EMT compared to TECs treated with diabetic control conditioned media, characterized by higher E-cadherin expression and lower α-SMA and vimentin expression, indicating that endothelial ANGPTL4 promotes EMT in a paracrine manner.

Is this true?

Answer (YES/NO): NO